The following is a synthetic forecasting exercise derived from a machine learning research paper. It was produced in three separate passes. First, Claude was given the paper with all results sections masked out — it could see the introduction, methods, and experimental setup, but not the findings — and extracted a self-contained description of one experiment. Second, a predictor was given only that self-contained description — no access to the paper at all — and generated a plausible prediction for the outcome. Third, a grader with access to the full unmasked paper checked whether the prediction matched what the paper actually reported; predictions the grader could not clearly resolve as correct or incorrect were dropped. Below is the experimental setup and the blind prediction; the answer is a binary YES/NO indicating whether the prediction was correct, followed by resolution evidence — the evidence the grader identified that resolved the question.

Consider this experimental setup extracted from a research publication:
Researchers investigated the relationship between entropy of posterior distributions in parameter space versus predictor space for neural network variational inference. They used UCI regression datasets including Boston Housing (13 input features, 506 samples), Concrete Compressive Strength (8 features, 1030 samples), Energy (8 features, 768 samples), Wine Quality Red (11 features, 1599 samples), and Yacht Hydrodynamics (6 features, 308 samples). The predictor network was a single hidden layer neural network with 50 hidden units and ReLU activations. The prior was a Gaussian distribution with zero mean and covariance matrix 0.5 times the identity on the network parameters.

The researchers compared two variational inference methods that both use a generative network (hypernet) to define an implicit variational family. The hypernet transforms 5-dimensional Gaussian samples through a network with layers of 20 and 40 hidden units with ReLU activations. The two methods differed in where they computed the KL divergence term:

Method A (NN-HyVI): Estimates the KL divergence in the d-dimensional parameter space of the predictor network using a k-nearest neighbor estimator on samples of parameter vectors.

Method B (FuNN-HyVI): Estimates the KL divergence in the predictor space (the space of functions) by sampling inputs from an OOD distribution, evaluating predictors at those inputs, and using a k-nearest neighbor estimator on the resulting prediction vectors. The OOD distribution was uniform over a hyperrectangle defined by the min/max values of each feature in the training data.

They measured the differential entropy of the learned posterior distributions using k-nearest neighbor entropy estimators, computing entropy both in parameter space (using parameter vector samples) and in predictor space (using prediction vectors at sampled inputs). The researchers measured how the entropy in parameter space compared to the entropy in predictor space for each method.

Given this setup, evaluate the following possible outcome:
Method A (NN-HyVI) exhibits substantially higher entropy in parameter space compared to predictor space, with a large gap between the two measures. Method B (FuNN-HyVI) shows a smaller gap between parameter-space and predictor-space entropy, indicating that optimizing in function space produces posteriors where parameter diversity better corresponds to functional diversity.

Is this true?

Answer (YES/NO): NO